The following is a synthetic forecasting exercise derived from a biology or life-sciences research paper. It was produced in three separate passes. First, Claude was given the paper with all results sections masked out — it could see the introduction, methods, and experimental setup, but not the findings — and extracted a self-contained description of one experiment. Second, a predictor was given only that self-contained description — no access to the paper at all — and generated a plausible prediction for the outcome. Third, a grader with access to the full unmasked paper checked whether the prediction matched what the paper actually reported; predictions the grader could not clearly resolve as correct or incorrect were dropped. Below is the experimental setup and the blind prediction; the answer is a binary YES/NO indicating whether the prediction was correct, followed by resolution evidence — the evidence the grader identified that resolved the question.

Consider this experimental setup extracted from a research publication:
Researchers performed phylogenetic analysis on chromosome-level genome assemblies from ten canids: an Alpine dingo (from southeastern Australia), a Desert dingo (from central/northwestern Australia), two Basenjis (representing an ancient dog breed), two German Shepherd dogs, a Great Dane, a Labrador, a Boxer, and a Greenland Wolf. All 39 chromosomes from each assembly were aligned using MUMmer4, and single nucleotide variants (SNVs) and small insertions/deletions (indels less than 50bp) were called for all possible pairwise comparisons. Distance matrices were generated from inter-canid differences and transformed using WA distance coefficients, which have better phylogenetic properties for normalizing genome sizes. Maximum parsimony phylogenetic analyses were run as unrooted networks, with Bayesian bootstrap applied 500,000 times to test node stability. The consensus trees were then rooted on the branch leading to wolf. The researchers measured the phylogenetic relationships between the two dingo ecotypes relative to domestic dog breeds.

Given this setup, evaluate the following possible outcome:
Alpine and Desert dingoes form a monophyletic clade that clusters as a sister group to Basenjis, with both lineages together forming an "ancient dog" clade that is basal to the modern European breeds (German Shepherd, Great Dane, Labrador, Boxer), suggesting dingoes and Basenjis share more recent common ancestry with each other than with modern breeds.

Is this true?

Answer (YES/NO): NO